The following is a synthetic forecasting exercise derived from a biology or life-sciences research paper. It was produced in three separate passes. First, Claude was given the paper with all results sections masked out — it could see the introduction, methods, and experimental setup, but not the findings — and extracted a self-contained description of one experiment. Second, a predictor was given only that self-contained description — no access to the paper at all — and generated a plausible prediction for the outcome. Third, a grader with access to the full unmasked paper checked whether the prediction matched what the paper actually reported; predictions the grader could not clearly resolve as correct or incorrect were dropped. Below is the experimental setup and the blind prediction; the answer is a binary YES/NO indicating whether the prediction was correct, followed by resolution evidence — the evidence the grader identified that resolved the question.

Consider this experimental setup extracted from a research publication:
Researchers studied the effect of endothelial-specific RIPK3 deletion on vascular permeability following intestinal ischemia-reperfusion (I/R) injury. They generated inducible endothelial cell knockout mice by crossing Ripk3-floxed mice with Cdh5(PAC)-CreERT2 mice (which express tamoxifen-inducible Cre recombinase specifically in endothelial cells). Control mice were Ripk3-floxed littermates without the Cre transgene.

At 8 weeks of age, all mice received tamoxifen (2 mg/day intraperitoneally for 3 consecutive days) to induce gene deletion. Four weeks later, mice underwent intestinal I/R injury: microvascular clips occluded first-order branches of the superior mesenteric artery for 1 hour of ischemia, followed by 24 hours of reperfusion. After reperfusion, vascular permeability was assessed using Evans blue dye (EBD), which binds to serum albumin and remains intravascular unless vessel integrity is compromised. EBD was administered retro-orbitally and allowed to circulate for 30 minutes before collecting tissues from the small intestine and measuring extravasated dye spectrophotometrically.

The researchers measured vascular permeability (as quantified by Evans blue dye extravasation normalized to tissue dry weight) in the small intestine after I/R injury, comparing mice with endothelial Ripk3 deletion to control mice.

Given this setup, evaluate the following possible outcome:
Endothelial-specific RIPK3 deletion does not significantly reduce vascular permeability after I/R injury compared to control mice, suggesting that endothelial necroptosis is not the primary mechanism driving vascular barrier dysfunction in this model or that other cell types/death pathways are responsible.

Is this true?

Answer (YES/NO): YES